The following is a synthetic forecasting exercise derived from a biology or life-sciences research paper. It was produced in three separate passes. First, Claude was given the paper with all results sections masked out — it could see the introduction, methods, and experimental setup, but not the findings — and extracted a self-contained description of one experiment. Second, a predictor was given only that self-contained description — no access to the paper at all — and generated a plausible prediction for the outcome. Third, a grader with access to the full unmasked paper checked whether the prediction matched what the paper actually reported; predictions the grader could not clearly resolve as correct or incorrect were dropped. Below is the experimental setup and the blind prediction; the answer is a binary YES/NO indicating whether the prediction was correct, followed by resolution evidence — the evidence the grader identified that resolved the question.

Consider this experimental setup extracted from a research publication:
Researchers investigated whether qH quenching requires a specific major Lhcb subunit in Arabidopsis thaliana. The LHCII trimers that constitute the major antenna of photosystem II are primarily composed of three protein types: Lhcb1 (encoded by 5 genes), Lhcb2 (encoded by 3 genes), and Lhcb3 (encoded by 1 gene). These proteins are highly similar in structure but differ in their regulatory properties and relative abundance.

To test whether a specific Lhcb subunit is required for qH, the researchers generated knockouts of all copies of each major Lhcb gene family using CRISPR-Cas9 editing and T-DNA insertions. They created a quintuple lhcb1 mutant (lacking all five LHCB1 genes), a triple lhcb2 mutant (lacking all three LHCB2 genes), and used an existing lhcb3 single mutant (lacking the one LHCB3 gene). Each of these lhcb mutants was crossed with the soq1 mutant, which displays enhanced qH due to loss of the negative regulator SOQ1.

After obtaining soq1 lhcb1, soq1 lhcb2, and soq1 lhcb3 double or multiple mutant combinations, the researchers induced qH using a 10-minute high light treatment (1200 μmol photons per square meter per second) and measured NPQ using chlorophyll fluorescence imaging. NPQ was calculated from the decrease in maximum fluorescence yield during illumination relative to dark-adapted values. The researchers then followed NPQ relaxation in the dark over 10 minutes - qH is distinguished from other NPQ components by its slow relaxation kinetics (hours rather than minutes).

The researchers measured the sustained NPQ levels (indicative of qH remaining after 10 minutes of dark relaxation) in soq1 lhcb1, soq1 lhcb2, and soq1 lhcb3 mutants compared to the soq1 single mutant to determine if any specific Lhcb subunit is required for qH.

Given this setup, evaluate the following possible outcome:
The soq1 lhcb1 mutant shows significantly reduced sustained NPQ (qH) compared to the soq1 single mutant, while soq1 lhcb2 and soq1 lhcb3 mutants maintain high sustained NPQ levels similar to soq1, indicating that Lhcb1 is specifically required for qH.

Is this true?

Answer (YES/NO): NO